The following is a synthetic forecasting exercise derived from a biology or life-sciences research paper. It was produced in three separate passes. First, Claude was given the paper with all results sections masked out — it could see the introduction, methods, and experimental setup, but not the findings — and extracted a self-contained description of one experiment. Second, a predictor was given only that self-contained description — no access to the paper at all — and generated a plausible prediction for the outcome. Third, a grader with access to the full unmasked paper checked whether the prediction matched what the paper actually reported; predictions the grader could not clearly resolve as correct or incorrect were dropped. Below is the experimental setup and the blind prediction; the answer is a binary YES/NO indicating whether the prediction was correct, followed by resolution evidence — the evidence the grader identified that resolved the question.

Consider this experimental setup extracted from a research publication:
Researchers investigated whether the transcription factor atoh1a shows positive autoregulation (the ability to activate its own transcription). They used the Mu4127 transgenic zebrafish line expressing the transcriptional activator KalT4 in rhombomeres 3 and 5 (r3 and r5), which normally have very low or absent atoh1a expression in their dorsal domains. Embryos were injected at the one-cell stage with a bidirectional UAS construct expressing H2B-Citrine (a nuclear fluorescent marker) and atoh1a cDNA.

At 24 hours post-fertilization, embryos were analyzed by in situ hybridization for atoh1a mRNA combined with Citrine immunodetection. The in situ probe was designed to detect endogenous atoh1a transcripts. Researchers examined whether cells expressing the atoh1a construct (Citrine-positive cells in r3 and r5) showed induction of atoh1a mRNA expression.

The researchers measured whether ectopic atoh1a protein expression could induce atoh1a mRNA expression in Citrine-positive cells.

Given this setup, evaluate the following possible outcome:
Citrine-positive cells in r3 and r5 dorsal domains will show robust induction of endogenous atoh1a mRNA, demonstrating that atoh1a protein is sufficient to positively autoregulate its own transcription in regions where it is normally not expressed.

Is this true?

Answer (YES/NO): NO